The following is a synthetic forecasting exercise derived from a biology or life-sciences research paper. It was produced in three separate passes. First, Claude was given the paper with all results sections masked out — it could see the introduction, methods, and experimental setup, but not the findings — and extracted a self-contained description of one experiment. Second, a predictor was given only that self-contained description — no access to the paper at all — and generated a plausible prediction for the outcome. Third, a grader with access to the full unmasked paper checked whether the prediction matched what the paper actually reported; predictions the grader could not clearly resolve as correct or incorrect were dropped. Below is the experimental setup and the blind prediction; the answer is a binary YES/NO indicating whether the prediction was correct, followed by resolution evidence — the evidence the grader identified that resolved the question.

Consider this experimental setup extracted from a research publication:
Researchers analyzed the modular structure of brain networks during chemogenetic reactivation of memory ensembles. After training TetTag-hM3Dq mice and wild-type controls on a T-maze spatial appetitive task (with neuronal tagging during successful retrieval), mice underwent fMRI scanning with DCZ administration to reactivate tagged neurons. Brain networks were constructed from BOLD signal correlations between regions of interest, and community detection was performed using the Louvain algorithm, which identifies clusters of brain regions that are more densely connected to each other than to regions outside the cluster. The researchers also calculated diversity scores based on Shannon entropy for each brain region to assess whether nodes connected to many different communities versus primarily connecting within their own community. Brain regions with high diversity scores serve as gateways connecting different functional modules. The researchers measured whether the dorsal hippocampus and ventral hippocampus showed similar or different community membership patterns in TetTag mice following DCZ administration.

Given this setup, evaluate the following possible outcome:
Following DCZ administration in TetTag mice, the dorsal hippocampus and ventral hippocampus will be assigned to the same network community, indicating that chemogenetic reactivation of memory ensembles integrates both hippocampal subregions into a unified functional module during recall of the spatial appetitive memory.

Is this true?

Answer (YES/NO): NO